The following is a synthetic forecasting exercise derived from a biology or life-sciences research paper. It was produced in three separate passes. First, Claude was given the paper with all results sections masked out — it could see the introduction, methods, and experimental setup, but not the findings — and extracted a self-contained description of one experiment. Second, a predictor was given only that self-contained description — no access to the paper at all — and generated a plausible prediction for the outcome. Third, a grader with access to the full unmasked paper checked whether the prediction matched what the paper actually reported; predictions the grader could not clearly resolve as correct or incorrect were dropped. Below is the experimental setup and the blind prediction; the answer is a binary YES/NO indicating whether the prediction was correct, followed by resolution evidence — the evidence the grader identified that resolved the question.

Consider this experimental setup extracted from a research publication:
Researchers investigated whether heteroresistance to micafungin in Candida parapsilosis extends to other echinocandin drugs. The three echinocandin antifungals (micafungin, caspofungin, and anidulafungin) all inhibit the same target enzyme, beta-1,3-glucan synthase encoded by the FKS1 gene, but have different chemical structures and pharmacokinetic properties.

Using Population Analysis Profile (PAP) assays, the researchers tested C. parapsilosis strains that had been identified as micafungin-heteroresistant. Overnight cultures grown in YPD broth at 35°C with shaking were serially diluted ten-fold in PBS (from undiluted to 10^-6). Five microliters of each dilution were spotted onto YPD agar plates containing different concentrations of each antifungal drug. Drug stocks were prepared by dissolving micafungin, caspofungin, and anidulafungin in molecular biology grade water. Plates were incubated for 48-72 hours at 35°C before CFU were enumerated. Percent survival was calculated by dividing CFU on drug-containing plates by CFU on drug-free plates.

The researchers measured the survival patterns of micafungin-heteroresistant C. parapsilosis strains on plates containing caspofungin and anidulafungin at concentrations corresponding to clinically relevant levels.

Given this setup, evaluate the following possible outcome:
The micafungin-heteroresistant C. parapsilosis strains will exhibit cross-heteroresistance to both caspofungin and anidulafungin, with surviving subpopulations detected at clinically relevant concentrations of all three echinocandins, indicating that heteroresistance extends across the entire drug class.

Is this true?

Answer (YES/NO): YES